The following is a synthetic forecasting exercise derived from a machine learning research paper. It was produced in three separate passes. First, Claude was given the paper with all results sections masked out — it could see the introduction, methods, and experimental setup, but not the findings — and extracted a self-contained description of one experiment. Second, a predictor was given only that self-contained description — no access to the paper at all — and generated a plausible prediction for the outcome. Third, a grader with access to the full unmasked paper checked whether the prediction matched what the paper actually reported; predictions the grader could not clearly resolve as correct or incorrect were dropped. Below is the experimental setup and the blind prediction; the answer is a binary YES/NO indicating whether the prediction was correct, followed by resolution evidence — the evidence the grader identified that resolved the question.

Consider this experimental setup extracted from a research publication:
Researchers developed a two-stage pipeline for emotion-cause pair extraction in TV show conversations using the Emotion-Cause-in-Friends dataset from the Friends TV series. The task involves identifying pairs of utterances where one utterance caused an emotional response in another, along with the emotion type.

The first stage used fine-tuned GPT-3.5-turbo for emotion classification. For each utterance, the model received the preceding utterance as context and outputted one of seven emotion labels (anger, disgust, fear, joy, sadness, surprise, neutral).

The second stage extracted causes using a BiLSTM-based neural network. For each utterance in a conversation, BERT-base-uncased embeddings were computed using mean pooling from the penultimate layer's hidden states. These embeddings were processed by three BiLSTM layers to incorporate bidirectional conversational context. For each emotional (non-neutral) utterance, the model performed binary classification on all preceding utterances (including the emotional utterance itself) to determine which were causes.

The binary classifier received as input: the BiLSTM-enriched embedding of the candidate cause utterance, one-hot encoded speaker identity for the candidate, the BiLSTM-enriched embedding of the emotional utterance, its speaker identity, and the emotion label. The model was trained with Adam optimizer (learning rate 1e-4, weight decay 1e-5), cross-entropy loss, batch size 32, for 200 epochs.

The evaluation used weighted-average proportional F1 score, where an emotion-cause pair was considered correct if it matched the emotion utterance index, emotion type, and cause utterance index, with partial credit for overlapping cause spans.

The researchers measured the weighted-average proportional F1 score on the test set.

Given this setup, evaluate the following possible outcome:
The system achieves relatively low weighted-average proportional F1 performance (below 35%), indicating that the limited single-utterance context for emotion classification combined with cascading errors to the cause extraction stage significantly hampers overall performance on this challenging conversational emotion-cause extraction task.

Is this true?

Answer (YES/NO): YES